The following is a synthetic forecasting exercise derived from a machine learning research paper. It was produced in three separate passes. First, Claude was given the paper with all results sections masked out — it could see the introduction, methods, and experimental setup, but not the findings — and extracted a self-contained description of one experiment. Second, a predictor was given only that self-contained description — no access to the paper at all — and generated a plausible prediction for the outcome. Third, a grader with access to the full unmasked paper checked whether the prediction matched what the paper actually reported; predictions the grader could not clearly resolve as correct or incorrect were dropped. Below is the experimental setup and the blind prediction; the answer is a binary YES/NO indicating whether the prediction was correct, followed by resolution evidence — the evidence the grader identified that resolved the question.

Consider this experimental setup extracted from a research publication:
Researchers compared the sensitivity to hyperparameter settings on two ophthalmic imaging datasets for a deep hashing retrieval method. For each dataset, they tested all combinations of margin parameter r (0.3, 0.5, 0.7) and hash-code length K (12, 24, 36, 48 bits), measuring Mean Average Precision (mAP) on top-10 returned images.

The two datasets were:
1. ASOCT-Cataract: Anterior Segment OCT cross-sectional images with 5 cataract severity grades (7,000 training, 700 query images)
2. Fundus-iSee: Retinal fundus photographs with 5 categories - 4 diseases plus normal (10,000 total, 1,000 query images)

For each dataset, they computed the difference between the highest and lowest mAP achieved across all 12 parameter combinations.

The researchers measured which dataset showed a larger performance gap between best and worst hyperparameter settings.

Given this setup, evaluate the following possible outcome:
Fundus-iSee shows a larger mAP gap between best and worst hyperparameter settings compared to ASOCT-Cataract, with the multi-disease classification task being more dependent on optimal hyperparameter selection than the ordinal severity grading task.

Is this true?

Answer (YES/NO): NO